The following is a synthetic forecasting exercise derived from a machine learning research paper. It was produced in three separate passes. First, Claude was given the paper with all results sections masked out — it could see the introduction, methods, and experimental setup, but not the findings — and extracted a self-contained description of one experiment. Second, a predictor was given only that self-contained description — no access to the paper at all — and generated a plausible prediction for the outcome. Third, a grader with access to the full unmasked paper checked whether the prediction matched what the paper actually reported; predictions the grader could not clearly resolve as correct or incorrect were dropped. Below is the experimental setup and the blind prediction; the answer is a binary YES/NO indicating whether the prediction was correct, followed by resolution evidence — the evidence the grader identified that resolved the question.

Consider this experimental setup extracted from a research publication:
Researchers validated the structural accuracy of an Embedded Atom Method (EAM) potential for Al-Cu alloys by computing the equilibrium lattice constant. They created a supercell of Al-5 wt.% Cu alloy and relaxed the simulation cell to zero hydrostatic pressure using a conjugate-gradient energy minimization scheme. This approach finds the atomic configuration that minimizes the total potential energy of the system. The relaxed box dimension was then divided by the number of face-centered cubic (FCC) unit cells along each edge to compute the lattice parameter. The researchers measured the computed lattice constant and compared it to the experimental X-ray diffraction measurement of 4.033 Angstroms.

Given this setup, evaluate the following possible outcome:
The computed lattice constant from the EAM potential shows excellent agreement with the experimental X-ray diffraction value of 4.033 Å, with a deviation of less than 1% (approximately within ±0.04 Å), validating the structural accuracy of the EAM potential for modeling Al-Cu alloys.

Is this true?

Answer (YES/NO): YES